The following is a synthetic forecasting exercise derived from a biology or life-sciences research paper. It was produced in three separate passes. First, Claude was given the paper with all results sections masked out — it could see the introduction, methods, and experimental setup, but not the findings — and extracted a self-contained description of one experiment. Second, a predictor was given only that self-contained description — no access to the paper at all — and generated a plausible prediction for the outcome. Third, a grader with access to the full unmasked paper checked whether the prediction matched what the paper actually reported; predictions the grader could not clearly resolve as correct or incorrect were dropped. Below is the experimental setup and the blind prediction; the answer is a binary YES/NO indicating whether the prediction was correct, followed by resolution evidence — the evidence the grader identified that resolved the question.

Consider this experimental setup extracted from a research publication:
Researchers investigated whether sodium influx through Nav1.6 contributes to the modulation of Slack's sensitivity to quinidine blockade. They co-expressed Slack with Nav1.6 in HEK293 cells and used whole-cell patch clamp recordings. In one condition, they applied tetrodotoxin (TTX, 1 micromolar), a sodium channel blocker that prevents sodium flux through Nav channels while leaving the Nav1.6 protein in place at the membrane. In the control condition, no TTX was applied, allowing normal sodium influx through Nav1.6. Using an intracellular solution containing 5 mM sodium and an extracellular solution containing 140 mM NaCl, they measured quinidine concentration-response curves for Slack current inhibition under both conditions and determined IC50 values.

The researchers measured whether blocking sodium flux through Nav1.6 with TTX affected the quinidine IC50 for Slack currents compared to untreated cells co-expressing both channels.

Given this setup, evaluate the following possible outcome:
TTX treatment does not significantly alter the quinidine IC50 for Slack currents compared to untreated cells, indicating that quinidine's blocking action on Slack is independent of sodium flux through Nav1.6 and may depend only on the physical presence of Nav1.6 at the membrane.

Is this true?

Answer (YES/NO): NO